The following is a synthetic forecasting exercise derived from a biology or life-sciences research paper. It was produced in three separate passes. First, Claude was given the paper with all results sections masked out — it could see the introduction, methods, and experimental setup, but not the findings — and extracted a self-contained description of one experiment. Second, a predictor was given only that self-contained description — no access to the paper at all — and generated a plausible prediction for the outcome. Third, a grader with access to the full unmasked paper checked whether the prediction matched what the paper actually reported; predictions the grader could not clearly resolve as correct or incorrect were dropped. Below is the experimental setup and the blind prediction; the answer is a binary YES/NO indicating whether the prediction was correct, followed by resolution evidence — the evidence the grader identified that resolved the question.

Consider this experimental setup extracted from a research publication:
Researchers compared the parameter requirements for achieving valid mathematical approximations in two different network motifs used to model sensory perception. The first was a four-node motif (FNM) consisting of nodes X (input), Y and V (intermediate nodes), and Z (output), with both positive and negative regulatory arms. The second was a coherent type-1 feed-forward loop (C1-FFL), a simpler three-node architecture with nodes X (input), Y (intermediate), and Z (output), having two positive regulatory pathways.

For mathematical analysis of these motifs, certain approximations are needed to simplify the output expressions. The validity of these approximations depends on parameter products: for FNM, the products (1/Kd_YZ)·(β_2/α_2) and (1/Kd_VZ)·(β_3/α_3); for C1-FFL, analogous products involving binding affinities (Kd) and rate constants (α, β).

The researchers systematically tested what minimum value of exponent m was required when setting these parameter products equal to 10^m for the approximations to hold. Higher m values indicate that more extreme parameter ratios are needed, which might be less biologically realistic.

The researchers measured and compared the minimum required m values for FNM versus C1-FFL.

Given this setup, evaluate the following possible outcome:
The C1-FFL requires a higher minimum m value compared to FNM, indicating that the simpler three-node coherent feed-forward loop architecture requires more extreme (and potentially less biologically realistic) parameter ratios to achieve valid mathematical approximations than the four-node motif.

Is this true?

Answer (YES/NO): YES